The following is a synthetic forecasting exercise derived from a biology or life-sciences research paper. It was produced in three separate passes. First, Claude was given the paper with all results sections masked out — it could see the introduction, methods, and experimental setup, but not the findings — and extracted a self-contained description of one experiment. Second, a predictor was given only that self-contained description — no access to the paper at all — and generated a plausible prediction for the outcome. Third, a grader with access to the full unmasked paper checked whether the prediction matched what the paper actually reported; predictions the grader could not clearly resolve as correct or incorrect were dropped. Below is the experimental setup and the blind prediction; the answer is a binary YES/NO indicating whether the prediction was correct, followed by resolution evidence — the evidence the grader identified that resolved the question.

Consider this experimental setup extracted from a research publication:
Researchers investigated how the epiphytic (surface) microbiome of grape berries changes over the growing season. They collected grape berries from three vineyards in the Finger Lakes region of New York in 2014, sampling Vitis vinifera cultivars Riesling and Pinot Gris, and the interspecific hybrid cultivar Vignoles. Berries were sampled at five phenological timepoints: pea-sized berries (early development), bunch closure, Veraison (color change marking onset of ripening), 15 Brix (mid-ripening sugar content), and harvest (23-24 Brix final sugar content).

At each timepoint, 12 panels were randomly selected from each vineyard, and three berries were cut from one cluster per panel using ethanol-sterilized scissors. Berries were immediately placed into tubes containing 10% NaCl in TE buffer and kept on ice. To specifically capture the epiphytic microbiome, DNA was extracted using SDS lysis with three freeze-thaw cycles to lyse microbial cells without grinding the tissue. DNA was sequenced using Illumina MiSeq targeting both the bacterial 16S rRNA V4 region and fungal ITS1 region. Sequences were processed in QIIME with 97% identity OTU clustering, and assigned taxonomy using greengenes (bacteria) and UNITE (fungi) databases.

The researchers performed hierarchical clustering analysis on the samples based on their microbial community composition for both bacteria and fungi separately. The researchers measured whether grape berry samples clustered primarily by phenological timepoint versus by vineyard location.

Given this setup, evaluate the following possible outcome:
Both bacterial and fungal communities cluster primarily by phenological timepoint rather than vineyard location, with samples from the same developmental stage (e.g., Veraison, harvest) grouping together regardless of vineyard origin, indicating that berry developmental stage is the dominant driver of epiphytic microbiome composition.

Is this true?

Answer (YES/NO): NO